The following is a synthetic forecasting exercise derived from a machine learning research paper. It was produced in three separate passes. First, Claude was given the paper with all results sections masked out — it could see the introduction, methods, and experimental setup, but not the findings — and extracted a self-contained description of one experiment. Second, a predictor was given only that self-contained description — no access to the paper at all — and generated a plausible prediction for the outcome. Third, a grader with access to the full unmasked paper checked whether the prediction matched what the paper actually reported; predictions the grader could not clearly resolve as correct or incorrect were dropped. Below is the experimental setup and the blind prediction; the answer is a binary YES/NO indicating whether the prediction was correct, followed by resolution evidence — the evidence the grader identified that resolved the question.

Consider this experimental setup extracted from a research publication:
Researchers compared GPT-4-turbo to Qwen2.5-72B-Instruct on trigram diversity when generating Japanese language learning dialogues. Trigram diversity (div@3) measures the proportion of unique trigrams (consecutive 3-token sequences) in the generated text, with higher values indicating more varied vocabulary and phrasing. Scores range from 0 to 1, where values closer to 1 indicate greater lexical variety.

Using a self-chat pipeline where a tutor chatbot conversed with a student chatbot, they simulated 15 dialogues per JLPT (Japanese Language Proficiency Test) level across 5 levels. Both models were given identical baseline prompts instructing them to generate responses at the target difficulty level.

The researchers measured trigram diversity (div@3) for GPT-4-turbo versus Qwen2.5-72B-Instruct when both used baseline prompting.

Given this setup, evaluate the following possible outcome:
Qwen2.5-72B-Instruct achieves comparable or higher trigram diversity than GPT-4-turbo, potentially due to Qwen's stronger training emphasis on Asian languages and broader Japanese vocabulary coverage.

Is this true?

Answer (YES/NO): NO